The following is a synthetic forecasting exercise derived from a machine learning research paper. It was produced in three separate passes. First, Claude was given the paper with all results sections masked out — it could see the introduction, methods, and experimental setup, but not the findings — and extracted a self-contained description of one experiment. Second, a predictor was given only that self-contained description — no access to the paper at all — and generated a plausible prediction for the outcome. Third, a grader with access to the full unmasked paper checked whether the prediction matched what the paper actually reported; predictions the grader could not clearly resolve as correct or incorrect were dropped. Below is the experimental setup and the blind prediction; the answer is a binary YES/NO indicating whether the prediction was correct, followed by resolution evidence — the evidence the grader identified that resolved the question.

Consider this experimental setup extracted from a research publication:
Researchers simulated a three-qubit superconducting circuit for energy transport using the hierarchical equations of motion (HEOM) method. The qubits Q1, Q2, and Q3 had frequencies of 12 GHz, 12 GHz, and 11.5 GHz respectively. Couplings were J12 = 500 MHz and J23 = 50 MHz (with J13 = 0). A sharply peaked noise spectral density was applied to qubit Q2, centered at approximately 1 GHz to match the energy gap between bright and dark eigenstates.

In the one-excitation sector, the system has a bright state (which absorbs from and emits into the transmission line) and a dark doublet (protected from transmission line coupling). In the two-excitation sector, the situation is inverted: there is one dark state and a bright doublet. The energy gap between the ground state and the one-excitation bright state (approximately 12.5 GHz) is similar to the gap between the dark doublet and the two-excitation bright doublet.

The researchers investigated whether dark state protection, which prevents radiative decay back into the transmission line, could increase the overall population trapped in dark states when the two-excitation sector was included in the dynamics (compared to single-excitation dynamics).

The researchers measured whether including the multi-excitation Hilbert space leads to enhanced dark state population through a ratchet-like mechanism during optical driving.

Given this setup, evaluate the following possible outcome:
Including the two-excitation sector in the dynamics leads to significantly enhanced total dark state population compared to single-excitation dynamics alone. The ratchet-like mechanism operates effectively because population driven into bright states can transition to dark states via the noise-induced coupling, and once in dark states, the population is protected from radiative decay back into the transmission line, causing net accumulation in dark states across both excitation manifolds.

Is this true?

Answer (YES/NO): YES